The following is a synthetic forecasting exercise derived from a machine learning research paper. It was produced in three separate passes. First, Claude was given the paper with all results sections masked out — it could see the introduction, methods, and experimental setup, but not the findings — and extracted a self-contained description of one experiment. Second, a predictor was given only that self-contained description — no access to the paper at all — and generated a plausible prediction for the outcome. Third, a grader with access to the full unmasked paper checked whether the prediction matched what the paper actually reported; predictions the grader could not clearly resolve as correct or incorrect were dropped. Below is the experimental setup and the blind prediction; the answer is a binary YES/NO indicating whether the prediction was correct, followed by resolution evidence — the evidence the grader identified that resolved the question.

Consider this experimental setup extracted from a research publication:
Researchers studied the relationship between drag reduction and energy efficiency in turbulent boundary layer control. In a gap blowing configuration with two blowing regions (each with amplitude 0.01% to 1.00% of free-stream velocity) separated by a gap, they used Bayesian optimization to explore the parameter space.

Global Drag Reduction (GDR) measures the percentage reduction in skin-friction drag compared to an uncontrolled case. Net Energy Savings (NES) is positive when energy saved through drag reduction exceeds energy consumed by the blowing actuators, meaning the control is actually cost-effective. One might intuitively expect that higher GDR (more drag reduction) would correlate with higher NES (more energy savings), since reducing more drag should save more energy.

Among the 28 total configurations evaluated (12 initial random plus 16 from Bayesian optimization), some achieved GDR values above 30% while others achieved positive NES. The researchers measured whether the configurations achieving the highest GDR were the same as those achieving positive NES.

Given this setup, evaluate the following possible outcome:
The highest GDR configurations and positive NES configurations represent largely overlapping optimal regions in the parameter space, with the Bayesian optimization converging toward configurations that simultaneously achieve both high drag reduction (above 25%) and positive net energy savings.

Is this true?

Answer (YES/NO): NO